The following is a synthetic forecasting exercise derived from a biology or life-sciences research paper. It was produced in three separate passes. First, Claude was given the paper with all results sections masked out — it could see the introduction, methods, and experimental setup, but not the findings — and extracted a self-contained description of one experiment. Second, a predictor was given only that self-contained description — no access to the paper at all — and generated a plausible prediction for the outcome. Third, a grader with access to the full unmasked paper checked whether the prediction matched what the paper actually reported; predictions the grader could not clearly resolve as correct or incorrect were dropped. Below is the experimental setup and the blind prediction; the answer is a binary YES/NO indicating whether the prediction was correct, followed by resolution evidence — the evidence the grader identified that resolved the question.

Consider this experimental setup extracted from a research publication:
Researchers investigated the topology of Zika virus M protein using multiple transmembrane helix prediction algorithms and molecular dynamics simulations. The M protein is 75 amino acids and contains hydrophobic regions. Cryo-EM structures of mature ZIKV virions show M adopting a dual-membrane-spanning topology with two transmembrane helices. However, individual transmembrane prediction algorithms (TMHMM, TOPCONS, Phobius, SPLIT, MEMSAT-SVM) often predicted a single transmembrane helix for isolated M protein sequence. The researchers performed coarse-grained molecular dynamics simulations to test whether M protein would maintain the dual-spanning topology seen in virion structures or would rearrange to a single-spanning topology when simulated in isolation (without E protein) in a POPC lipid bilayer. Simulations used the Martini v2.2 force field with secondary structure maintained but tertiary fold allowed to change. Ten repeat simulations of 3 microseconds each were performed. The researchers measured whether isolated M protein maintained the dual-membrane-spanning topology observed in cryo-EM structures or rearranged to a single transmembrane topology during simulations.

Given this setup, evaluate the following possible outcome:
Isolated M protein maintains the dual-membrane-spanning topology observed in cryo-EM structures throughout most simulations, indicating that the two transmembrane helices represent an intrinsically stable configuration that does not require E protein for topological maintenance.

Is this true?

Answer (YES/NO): YES